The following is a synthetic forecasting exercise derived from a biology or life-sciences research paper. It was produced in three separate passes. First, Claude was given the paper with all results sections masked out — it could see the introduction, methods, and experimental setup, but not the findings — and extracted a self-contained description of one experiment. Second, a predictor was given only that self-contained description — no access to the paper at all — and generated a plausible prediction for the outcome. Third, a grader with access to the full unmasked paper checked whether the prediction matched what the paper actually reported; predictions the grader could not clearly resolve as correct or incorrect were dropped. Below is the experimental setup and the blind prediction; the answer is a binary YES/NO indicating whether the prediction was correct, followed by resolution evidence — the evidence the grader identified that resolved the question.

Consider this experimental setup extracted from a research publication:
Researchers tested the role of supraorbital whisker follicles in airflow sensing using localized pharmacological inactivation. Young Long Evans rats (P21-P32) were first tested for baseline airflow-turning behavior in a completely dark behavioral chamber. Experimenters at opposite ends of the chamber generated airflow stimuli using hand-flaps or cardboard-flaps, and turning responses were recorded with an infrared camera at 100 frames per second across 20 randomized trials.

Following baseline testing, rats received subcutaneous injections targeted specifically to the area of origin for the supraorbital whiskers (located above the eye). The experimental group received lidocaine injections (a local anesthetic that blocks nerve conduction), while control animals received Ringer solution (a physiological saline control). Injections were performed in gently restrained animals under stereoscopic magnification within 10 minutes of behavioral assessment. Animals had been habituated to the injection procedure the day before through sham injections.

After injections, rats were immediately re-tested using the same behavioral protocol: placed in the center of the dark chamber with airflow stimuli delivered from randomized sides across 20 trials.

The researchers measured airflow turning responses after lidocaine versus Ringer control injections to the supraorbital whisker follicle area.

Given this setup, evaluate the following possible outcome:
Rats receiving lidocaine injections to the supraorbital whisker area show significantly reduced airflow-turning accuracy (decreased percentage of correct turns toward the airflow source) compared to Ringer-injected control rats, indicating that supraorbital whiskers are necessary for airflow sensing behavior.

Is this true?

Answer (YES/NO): YES